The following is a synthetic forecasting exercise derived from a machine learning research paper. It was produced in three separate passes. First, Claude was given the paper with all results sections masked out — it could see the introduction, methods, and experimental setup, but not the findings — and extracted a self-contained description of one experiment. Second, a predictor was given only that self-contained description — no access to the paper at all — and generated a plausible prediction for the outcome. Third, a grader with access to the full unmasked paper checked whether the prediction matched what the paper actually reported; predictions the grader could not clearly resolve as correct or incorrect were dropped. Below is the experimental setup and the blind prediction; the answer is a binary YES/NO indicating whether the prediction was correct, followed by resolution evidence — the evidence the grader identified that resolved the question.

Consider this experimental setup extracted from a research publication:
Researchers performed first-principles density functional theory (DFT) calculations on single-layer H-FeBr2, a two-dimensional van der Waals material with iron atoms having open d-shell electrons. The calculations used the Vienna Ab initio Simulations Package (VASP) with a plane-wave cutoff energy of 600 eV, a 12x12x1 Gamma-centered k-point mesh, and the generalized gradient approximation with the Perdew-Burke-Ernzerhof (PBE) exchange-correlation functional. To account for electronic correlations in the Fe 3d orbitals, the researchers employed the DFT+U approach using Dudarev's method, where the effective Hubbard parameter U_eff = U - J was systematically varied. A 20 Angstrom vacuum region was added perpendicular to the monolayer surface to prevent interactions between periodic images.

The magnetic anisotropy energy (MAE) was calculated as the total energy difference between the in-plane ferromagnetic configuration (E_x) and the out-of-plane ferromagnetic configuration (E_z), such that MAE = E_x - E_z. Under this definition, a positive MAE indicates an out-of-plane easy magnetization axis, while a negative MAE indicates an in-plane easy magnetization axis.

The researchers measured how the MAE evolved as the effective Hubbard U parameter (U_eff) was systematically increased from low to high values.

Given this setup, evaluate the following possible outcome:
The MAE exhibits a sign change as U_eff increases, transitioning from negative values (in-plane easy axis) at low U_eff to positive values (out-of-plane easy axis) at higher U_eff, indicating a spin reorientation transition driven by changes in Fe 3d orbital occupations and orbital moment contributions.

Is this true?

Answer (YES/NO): NO